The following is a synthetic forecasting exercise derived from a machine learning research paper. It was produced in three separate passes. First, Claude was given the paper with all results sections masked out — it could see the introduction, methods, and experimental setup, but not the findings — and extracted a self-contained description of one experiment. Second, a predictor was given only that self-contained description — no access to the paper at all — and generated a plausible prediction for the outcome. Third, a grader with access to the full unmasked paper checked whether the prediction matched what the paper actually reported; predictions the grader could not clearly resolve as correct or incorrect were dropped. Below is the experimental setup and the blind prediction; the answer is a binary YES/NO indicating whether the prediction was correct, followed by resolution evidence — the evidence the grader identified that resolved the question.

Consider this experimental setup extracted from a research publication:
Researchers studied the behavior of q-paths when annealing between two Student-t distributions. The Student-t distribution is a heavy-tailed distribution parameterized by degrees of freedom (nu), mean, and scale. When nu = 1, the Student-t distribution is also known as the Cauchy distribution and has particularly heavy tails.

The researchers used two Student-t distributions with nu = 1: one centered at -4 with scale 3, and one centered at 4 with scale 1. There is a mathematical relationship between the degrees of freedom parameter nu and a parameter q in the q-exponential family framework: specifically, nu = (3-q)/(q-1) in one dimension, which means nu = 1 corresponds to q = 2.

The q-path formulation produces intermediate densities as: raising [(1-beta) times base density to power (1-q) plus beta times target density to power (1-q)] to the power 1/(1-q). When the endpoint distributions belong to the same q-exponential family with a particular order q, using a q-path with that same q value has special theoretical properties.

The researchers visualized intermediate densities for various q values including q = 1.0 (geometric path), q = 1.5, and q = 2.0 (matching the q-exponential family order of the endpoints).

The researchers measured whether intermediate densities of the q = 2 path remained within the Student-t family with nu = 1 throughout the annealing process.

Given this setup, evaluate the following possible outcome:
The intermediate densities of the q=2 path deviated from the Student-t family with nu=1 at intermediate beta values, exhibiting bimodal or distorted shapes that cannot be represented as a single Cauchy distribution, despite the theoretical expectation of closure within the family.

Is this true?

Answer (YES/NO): NO